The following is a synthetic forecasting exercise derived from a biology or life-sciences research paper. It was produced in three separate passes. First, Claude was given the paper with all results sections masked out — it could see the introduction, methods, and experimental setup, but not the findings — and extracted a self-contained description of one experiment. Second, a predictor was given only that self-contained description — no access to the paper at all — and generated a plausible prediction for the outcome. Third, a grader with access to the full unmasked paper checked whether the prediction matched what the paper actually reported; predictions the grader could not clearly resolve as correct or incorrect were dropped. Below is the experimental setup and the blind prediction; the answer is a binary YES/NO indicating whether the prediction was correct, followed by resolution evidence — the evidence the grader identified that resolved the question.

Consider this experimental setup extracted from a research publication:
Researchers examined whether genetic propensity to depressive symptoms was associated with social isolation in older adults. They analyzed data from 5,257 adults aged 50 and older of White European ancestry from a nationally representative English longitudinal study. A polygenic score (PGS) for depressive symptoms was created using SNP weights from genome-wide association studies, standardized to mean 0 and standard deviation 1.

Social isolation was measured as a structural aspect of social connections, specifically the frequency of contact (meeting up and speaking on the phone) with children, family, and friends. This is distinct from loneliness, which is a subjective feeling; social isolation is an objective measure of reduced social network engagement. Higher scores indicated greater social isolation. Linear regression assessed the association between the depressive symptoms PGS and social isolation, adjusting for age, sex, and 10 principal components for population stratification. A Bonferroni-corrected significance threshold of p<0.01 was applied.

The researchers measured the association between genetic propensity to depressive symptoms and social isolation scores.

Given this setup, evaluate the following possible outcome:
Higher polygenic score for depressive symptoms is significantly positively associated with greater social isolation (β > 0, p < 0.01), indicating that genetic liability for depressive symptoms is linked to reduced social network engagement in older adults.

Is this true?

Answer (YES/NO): NO